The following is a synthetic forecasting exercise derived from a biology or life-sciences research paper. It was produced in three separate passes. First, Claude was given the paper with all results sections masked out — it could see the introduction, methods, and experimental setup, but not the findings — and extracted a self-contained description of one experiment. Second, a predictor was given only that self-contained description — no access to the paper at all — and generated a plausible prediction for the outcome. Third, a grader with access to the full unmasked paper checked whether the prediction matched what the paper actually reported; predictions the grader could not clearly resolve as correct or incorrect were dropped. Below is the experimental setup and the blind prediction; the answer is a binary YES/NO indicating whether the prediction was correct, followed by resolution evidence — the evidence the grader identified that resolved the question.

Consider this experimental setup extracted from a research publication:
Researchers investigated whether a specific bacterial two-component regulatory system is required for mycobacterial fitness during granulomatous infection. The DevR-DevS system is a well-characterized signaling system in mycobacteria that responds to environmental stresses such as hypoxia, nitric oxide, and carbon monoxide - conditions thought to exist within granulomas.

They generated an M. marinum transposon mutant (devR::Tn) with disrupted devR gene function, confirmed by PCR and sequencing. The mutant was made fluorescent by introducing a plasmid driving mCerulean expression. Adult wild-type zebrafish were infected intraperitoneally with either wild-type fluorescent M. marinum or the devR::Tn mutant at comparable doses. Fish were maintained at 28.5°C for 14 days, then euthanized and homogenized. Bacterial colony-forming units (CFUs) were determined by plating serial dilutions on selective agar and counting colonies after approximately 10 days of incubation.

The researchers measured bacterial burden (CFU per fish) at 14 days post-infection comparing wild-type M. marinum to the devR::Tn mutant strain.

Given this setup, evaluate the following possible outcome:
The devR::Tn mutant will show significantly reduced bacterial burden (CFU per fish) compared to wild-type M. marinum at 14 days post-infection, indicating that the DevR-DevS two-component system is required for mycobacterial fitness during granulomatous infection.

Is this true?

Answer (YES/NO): YES